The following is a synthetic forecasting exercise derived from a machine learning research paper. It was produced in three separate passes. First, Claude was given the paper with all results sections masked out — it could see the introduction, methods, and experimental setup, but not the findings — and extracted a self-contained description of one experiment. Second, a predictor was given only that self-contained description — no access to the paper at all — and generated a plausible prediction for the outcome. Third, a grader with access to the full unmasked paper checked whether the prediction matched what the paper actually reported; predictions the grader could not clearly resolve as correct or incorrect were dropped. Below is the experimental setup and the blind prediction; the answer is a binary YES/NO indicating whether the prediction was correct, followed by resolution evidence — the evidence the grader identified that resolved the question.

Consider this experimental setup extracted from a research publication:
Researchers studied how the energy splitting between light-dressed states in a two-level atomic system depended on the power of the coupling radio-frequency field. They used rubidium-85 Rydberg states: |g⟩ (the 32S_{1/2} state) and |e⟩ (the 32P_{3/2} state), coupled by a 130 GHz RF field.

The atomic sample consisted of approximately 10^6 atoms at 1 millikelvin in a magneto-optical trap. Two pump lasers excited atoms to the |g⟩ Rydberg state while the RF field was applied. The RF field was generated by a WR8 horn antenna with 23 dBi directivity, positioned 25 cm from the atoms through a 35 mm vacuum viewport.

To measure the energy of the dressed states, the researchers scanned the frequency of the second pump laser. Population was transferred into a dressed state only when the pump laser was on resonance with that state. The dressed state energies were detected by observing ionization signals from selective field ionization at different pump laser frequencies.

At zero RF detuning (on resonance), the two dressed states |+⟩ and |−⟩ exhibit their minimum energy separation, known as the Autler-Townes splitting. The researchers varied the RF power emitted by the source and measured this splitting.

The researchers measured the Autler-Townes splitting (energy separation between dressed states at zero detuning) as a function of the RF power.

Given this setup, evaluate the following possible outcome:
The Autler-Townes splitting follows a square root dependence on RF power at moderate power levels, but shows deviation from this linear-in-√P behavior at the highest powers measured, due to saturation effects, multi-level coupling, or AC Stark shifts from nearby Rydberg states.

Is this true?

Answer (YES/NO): NO